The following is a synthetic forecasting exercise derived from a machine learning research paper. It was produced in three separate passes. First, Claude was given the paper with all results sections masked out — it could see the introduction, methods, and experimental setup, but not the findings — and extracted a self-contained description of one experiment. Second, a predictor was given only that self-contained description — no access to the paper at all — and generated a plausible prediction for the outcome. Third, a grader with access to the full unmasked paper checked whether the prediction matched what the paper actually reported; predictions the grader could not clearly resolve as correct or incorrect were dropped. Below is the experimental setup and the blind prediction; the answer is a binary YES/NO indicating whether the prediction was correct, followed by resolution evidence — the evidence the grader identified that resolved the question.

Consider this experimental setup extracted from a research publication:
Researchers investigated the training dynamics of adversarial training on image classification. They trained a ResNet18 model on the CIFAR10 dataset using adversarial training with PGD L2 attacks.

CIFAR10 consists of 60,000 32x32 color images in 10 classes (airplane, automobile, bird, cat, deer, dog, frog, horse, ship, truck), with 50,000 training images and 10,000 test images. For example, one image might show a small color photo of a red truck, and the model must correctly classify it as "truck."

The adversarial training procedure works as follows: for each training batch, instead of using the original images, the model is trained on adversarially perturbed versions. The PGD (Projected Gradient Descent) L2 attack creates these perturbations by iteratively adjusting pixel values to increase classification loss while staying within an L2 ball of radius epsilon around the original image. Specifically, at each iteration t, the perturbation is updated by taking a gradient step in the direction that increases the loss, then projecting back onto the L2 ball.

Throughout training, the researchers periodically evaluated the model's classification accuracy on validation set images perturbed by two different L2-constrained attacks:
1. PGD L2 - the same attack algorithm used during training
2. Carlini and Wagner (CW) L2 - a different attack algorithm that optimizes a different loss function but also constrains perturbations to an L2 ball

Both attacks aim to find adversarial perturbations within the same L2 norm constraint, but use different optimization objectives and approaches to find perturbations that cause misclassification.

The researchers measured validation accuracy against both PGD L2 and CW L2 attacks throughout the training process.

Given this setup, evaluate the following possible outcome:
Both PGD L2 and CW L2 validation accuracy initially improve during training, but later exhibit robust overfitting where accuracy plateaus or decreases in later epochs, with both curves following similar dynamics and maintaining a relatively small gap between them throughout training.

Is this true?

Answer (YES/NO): NO